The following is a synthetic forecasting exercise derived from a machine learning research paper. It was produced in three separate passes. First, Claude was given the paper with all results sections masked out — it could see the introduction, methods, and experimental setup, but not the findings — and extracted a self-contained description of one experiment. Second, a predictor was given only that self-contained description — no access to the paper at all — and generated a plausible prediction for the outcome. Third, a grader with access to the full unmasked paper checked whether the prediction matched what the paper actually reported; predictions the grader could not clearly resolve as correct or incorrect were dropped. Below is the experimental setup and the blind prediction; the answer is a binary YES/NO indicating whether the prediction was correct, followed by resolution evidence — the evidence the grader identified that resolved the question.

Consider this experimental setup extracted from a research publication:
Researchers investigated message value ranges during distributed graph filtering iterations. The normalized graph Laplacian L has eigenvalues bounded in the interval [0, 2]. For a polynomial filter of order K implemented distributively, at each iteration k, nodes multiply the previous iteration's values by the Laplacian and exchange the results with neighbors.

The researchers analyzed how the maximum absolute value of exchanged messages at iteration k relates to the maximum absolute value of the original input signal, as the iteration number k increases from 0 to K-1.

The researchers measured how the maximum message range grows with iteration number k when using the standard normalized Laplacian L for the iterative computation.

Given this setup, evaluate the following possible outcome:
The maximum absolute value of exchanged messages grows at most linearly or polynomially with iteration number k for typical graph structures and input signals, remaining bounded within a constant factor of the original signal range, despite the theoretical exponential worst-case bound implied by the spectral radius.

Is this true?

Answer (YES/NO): NO